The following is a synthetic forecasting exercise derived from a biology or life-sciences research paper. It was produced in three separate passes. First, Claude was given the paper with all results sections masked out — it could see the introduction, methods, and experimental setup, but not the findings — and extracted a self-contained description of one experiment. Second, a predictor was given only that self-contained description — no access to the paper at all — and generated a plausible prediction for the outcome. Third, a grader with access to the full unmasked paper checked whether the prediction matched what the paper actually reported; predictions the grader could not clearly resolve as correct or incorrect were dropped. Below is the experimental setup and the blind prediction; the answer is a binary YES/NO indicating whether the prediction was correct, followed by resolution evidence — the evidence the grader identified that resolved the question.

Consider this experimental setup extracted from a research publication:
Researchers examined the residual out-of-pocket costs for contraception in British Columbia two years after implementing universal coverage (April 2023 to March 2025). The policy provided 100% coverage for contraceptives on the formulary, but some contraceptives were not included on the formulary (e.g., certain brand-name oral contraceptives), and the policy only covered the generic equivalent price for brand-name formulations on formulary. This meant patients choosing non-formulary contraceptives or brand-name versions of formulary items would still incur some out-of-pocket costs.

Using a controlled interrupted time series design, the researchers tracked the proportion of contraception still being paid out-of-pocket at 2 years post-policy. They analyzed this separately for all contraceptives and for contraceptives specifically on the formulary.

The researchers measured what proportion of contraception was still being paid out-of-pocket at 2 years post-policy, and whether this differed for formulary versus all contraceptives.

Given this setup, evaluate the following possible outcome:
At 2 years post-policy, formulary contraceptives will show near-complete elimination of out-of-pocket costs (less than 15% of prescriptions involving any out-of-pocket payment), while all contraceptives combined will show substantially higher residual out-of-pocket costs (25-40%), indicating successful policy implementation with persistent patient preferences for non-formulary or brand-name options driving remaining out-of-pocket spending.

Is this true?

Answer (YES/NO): NO